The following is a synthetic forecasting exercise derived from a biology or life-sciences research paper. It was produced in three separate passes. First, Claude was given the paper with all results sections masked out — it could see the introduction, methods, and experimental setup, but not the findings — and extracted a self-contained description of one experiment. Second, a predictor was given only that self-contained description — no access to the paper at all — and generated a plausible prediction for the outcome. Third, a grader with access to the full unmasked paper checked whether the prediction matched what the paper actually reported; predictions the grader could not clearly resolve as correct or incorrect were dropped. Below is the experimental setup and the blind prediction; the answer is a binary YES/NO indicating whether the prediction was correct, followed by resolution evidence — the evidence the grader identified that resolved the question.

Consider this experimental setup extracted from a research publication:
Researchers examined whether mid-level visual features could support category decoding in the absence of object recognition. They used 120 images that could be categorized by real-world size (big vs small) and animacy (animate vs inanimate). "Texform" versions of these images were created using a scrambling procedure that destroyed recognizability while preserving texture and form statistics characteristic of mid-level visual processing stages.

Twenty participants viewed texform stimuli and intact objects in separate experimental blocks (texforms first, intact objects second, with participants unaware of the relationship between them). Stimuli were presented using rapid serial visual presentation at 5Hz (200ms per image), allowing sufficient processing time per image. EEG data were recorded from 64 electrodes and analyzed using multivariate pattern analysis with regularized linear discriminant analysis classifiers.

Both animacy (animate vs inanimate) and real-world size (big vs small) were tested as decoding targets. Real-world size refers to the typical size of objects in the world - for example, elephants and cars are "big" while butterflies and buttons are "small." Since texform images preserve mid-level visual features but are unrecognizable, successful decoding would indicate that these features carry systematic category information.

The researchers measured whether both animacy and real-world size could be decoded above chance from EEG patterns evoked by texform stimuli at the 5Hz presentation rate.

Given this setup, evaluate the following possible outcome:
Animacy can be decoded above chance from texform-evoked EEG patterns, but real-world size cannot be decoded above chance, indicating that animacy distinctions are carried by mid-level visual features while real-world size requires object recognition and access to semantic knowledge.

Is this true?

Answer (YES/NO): YES